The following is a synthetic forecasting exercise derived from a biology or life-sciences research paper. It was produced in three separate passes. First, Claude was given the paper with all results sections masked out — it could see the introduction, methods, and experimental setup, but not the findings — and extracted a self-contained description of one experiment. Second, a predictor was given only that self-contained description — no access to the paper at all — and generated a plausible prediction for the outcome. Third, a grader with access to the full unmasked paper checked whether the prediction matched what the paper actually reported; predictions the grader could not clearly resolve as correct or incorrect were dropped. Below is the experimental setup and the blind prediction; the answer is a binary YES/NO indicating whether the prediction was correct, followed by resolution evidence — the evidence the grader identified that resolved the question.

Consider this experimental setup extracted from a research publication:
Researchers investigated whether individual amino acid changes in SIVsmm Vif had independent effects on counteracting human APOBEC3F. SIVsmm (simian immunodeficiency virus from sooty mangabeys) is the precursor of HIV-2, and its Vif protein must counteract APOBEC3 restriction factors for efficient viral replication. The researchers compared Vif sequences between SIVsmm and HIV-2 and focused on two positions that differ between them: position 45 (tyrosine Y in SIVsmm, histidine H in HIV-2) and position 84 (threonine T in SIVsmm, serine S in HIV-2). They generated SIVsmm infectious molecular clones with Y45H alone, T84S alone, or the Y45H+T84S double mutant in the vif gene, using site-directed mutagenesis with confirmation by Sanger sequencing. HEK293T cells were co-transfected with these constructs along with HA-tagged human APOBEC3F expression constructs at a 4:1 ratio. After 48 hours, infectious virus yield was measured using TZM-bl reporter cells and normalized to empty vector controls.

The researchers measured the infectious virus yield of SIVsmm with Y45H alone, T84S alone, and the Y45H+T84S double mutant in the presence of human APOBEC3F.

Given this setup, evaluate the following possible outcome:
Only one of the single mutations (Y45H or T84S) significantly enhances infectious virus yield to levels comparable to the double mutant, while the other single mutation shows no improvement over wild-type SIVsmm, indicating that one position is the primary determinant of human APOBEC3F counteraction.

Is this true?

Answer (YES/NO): NO